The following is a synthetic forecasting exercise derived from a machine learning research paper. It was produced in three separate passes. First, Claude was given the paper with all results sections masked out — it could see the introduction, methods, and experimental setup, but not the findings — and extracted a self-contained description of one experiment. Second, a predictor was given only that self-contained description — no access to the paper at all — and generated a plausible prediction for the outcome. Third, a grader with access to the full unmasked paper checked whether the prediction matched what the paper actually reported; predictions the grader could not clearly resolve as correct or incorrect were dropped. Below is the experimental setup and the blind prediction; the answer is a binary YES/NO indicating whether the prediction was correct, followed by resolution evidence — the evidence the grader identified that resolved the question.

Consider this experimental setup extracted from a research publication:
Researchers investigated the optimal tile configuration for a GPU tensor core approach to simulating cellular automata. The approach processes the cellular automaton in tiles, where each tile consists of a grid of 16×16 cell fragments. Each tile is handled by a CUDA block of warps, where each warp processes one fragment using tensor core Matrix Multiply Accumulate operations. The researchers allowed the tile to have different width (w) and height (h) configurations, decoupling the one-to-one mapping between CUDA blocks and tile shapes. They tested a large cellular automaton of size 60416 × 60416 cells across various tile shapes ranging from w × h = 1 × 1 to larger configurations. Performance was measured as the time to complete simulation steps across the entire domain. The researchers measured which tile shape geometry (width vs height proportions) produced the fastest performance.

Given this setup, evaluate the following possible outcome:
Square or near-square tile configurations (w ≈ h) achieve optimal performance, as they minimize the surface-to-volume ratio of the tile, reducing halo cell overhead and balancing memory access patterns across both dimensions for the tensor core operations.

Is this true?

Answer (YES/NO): NO